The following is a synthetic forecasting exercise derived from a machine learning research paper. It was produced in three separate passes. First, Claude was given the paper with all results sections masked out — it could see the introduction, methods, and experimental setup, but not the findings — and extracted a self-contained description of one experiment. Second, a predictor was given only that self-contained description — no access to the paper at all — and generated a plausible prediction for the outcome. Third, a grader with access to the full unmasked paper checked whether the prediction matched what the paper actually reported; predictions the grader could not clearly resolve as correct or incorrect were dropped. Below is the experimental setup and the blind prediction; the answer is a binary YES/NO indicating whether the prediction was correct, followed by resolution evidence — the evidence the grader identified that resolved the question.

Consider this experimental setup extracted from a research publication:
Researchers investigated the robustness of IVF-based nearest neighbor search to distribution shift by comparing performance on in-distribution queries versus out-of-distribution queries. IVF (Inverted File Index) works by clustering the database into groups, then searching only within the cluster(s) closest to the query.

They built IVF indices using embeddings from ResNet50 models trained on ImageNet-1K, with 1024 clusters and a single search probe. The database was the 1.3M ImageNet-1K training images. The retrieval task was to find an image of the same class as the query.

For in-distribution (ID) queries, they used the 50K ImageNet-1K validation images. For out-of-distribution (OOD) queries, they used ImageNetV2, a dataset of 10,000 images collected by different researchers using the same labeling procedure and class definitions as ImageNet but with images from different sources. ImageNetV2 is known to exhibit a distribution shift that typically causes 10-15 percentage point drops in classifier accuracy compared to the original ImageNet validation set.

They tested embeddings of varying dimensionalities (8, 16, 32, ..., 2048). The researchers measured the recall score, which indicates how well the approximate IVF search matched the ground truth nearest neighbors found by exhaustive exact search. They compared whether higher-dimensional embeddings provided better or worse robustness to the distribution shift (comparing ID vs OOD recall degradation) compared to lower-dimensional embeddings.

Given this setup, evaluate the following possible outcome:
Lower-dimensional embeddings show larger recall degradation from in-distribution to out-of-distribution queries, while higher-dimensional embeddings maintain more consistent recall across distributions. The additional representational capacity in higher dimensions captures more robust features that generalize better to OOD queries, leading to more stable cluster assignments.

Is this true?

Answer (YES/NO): NO